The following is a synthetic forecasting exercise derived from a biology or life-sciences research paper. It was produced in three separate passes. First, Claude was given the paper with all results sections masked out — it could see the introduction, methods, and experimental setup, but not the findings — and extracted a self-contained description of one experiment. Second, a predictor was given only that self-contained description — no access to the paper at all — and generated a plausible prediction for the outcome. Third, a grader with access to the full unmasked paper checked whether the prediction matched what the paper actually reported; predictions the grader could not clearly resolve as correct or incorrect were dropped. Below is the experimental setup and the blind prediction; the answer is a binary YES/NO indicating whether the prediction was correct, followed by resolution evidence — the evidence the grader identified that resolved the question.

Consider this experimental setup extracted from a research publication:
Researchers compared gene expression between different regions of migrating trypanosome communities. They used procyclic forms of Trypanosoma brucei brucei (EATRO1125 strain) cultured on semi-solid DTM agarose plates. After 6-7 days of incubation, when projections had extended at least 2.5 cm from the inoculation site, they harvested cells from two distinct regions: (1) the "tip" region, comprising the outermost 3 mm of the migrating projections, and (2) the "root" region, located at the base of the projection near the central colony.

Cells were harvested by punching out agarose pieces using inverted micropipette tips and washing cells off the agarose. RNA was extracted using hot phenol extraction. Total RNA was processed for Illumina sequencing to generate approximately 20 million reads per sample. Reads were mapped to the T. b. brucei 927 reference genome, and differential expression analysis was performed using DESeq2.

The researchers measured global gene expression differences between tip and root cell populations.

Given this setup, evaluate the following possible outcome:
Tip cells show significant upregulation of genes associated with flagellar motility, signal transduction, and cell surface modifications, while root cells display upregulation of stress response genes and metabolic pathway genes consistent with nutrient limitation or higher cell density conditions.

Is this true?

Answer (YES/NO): NO